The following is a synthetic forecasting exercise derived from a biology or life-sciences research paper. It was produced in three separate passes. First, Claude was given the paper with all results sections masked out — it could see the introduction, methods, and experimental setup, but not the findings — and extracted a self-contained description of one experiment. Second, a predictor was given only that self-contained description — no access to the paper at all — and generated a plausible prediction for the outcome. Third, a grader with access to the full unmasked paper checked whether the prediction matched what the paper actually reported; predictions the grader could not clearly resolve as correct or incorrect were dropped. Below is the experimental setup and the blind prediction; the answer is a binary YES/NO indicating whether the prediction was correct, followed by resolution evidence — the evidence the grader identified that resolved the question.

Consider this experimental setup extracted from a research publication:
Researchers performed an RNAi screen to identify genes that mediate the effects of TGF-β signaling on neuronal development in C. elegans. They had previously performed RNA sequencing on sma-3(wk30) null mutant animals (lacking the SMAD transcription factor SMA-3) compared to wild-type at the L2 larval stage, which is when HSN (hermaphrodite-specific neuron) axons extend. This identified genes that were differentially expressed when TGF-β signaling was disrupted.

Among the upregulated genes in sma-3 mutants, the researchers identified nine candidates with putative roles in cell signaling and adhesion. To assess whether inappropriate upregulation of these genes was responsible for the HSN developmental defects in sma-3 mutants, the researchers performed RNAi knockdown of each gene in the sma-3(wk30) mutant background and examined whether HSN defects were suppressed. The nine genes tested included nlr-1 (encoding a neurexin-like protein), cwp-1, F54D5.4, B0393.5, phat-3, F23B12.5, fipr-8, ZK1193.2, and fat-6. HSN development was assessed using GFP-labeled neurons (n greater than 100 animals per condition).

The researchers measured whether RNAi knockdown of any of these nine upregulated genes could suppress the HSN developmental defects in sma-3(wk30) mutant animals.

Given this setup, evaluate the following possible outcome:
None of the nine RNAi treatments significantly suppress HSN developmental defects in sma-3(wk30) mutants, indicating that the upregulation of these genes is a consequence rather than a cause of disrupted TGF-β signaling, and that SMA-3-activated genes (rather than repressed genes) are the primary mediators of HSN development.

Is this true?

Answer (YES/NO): NO